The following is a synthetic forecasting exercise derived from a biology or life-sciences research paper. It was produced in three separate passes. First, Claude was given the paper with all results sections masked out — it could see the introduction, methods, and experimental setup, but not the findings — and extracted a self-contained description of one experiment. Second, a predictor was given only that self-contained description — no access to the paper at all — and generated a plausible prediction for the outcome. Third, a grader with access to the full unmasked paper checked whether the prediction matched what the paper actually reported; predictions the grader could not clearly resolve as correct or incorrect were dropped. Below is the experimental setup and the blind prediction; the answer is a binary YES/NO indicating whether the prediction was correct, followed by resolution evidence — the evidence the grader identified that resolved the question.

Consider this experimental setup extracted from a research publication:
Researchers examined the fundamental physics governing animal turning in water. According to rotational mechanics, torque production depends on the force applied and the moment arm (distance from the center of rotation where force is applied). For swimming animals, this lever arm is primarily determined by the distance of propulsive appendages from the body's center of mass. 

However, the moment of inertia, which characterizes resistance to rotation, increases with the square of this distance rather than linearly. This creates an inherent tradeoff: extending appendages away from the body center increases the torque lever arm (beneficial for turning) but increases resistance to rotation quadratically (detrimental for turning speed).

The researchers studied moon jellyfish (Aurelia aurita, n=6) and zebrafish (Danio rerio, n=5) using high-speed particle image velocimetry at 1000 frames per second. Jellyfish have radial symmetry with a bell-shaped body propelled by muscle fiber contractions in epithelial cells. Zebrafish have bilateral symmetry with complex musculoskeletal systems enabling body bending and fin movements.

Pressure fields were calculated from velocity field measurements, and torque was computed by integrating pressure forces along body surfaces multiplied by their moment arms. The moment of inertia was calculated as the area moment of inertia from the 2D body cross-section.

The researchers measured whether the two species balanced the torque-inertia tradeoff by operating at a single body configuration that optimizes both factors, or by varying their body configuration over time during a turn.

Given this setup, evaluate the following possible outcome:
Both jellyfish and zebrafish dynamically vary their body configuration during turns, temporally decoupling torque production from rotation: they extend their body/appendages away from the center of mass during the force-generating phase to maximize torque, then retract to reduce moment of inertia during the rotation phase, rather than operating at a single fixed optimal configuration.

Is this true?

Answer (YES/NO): YES